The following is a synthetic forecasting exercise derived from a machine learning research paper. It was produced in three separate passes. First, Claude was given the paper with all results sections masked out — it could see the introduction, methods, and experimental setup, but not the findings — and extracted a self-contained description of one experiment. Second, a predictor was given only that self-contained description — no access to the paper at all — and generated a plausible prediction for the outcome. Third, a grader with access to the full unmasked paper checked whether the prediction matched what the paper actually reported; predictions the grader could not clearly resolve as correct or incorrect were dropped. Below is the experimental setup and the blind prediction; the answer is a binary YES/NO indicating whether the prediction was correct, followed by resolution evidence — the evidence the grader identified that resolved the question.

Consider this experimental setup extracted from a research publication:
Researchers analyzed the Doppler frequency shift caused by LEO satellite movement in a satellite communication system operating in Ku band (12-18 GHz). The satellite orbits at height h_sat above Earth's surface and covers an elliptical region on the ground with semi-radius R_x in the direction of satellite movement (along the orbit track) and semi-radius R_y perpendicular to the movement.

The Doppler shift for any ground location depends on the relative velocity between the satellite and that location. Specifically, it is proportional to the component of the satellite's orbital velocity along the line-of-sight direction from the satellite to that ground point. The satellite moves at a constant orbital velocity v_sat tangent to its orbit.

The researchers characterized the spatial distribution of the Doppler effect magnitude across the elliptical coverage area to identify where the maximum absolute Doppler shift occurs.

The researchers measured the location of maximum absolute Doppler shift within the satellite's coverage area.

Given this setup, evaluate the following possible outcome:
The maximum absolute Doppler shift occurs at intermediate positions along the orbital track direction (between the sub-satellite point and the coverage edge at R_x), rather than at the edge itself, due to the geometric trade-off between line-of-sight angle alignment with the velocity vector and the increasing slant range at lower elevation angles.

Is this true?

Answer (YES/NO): NO